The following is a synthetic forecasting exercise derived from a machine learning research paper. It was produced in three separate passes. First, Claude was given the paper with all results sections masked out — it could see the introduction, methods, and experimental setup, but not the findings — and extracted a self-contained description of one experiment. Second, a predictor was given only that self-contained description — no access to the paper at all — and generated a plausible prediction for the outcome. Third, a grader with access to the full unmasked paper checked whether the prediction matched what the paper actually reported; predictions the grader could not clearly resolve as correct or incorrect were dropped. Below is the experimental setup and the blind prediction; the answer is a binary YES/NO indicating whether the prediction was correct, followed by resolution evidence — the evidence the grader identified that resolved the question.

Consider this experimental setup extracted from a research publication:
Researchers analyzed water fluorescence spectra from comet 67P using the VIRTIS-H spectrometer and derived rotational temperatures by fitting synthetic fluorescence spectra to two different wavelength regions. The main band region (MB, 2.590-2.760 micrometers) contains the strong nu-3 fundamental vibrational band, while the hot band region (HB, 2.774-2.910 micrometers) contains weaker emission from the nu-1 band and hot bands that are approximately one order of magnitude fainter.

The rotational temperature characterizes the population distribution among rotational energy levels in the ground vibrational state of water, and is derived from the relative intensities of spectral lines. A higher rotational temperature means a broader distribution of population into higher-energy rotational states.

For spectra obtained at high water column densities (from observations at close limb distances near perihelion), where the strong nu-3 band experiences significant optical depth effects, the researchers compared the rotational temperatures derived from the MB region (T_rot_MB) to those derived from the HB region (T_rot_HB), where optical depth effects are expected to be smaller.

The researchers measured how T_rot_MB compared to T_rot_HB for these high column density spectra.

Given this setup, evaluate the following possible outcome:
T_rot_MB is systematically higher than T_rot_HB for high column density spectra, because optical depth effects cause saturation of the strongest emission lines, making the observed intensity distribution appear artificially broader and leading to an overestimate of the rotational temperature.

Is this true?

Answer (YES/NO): YES